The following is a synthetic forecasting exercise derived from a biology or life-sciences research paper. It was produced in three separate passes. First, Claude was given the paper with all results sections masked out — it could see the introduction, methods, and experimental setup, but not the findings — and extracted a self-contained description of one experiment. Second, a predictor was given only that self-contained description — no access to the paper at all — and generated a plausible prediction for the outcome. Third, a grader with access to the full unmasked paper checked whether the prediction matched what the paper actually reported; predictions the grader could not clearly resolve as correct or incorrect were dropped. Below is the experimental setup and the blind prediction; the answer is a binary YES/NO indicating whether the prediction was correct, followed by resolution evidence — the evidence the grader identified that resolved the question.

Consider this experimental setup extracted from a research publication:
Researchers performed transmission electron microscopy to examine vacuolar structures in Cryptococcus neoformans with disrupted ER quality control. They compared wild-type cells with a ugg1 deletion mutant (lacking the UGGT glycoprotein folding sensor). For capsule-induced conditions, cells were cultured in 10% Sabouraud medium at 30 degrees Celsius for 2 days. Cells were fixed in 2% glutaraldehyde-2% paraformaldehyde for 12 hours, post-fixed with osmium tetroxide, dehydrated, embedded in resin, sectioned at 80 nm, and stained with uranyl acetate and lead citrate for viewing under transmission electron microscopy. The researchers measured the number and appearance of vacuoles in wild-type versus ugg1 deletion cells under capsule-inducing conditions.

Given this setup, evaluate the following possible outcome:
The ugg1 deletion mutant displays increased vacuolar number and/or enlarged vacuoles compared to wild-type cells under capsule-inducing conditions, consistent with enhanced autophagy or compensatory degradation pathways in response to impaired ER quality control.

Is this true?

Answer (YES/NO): YES